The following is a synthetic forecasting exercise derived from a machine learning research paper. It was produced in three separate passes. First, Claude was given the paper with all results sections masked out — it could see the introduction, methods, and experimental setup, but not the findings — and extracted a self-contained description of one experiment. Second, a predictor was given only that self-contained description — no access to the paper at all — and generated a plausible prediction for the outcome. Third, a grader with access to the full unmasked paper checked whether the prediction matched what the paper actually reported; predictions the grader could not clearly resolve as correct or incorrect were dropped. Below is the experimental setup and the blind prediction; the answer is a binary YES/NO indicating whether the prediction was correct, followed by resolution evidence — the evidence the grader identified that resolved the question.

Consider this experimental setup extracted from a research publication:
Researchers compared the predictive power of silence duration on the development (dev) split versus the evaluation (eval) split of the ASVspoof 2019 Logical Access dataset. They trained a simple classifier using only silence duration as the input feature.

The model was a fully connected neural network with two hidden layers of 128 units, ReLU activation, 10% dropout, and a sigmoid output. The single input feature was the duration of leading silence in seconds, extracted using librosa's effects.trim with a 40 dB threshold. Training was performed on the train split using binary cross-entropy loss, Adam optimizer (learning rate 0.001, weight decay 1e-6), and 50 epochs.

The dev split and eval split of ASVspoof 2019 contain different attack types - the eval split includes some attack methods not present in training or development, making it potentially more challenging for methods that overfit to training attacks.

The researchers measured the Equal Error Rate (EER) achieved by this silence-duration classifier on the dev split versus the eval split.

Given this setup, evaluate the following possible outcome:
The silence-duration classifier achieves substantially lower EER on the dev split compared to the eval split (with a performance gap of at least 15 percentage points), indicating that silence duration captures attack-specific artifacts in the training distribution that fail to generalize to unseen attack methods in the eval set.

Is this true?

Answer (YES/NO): NO